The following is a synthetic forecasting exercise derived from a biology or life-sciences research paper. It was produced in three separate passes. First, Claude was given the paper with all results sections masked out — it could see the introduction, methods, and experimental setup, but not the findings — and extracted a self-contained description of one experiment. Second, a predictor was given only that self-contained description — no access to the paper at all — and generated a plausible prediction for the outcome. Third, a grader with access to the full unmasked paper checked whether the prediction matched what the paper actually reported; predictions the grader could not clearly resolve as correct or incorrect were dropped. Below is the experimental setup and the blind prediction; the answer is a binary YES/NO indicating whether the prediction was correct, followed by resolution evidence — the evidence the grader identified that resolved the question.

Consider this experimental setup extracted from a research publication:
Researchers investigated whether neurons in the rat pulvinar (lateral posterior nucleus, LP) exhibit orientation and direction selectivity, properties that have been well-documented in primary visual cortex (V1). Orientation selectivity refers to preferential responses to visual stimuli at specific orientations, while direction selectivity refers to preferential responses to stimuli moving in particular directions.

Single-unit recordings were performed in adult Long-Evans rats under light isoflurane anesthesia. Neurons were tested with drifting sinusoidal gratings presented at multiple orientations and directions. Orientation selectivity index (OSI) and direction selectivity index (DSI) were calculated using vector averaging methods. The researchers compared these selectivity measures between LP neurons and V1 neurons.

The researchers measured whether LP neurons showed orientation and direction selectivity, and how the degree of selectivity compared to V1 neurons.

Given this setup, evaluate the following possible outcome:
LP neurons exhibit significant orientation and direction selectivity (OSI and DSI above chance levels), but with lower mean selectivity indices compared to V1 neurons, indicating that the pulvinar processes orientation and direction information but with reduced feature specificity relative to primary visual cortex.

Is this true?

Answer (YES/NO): NO